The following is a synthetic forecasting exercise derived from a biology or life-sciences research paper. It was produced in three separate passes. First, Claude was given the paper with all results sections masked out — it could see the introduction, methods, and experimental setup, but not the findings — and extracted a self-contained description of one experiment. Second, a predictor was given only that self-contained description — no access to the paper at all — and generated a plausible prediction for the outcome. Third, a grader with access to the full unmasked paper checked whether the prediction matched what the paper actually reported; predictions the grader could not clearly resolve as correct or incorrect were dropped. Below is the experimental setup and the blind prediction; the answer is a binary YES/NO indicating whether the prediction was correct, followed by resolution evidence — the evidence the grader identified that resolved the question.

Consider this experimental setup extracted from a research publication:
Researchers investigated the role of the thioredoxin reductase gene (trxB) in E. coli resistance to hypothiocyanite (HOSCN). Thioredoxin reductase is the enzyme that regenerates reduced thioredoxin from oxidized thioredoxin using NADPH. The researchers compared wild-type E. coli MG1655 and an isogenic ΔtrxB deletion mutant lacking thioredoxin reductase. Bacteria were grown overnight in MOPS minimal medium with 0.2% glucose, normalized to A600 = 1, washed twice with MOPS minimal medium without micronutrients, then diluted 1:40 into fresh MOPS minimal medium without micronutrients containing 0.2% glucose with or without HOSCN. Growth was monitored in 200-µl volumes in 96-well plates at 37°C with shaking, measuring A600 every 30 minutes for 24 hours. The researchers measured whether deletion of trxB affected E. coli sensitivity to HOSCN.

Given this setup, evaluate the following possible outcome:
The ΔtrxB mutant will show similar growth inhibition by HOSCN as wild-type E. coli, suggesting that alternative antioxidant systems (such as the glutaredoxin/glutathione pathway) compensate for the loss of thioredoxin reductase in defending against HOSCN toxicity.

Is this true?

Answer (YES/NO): YES